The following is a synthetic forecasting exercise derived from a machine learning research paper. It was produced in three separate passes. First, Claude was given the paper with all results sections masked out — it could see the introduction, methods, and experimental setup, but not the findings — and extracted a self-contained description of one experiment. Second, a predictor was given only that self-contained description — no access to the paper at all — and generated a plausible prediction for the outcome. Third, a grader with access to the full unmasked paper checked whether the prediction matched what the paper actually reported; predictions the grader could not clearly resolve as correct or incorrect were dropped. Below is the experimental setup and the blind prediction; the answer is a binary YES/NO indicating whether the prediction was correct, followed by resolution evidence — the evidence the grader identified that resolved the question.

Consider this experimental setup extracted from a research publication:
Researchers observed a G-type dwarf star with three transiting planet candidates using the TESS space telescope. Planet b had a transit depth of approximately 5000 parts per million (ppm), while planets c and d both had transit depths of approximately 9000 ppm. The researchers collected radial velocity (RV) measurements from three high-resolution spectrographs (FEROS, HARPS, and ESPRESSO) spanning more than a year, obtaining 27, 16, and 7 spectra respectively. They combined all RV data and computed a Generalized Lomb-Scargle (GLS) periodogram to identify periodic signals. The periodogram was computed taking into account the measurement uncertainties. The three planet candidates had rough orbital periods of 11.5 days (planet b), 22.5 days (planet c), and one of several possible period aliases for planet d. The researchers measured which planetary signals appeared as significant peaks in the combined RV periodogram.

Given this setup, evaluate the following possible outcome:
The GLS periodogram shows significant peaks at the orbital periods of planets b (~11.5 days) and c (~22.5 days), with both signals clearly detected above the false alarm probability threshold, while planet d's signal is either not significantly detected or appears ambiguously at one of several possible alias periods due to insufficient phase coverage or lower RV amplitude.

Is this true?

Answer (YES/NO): NO